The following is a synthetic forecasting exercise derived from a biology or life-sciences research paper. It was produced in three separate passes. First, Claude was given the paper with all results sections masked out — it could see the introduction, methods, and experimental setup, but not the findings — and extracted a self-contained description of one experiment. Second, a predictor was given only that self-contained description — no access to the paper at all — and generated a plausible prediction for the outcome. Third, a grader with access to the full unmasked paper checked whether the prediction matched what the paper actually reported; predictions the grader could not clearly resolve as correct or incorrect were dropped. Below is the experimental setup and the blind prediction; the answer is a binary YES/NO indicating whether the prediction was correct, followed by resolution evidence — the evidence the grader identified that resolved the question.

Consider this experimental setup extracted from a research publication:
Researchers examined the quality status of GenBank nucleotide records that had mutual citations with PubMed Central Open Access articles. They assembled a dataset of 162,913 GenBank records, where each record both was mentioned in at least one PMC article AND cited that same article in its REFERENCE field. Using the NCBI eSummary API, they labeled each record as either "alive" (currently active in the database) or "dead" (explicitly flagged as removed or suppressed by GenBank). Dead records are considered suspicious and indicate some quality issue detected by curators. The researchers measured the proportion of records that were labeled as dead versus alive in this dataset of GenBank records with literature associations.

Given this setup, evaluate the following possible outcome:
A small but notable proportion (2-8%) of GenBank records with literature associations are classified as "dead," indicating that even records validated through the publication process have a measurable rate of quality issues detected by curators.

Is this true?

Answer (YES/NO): NO